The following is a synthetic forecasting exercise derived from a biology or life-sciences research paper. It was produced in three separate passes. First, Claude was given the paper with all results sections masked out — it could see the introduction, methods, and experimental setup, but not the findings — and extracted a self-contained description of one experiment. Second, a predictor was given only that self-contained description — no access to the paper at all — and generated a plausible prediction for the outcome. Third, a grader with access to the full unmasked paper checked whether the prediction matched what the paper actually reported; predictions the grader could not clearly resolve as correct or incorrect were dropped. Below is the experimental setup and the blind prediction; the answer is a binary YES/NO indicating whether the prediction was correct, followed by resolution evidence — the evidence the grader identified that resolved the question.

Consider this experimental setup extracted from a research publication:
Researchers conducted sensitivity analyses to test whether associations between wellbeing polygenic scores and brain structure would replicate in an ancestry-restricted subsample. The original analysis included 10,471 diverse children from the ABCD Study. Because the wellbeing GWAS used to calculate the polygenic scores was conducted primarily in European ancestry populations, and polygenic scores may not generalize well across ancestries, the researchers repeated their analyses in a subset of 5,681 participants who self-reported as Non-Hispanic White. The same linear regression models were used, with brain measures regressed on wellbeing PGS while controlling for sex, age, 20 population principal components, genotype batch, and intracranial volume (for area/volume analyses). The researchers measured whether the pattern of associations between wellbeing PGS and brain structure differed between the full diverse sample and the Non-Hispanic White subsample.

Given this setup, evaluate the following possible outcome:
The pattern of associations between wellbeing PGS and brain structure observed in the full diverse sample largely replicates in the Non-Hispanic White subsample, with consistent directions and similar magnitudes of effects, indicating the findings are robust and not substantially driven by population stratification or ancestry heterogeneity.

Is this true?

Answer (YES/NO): YES